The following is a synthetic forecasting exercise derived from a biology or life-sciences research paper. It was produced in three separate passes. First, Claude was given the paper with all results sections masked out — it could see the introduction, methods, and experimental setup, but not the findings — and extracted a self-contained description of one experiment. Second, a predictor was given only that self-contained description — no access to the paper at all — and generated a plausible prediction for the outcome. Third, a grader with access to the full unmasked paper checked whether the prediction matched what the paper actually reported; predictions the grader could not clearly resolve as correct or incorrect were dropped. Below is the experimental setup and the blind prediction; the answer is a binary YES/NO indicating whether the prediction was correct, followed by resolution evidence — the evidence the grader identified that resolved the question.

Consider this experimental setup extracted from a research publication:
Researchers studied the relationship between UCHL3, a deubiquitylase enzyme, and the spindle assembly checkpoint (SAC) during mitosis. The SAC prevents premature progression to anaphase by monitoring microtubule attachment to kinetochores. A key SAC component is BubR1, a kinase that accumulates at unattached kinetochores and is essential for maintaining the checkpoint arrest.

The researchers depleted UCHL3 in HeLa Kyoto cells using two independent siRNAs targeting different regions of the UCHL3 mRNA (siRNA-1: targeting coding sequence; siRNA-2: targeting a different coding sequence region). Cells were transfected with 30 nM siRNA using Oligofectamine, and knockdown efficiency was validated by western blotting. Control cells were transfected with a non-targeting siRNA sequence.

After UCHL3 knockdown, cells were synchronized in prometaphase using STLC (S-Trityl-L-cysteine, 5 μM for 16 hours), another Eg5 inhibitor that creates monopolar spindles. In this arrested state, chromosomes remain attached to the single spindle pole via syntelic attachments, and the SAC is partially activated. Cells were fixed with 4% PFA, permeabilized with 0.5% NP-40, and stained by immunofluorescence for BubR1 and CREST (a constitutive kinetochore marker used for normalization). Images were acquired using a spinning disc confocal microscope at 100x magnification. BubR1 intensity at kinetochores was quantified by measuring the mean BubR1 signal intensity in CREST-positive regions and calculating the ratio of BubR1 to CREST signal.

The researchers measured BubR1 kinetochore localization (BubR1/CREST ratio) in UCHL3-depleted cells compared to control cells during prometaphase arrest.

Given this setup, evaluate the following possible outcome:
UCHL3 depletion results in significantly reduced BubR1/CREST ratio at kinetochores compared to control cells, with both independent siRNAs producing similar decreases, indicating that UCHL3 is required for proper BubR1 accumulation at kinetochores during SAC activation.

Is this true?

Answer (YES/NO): NO